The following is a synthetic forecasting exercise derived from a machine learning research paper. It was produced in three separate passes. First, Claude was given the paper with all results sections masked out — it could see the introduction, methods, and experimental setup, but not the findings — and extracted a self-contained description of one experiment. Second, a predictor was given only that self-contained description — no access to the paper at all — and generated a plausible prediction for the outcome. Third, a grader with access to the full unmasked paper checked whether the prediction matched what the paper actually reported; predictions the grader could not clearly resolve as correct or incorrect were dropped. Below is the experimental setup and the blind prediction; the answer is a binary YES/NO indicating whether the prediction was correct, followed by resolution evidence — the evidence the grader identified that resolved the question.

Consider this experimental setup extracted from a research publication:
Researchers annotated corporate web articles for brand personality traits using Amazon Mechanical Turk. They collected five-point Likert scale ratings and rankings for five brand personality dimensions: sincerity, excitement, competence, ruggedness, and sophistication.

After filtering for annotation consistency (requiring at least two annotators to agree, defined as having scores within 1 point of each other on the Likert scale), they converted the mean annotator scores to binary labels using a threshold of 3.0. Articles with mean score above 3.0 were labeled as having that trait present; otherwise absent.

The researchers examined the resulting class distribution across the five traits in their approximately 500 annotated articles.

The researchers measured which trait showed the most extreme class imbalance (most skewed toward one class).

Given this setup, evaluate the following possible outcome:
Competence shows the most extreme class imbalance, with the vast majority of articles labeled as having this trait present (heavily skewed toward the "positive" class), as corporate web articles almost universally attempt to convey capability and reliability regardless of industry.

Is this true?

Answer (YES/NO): YES